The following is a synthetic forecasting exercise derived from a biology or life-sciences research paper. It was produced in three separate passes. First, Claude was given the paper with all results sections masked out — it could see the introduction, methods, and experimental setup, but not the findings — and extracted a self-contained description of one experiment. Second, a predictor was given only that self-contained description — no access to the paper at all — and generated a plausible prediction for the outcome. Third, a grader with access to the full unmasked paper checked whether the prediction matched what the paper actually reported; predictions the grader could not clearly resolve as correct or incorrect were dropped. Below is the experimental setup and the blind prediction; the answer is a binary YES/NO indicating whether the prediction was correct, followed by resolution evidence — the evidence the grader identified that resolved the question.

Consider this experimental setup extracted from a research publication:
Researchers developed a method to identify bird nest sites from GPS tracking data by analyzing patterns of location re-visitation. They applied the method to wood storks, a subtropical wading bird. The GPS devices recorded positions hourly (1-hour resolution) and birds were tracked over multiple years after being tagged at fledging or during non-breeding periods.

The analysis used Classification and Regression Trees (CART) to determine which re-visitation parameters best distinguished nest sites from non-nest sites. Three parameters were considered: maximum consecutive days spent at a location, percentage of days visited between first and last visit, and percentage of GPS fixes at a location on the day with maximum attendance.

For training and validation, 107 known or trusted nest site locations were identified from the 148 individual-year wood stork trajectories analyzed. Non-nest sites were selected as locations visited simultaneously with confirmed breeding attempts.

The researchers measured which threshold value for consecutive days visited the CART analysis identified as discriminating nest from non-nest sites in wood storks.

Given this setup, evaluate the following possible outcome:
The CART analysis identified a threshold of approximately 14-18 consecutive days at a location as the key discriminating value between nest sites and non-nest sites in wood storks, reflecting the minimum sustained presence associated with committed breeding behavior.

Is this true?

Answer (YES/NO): YES